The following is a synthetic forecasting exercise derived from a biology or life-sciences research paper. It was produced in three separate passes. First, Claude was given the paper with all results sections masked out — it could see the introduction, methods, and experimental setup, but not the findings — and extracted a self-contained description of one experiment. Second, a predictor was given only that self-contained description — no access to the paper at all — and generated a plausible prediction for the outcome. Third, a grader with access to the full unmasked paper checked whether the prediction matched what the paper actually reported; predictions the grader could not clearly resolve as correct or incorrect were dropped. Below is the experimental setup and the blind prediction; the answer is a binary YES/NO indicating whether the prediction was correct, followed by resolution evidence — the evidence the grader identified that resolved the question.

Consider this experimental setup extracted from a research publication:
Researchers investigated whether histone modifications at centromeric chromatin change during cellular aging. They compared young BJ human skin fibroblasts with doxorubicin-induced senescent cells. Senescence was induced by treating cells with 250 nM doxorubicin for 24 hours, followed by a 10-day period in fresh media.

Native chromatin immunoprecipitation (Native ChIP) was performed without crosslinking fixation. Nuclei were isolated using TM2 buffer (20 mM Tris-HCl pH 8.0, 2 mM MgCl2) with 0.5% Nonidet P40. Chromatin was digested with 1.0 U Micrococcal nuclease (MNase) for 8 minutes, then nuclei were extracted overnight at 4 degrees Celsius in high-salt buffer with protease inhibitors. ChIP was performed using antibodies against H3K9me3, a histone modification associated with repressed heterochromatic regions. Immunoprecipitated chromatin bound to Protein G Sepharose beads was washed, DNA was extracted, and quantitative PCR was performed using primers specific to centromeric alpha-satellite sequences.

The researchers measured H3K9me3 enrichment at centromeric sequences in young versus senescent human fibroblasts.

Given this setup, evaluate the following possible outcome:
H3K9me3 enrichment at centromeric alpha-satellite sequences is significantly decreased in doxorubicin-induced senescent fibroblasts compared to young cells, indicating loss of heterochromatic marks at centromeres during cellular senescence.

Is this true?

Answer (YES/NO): NO